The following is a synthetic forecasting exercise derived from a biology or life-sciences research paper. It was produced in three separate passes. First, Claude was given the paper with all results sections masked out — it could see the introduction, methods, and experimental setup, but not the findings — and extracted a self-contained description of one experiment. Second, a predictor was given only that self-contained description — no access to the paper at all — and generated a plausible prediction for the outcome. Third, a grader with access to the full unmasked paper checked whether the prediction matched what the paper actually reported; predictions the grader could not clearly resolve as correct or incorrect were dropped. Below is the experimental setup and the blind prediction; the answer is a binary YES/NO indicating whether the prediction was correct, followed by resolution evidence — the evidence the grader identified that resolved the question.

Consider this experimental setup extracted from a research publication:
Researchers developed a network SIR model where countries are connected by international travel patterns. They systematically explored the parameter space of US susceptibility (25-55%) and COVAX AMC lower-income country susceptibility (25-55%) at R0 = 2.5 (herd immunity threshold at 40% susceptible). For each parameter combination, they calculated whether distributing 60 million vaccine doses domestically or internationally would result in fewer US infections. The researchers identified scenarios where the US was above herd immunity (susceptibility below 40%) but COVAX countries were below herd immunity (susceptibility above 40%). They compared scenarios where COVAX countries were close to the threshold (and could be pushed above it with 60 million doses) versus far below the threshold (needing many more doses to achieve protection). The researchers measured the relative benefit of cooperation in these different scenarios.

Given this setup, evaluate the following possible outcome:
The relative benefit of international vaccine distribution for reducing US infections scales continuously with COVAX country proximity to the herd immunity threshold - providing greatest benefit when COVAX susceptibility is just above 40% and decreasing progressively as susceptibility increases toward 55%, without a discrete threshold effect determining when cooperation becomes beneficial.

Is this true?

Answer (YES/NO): NO